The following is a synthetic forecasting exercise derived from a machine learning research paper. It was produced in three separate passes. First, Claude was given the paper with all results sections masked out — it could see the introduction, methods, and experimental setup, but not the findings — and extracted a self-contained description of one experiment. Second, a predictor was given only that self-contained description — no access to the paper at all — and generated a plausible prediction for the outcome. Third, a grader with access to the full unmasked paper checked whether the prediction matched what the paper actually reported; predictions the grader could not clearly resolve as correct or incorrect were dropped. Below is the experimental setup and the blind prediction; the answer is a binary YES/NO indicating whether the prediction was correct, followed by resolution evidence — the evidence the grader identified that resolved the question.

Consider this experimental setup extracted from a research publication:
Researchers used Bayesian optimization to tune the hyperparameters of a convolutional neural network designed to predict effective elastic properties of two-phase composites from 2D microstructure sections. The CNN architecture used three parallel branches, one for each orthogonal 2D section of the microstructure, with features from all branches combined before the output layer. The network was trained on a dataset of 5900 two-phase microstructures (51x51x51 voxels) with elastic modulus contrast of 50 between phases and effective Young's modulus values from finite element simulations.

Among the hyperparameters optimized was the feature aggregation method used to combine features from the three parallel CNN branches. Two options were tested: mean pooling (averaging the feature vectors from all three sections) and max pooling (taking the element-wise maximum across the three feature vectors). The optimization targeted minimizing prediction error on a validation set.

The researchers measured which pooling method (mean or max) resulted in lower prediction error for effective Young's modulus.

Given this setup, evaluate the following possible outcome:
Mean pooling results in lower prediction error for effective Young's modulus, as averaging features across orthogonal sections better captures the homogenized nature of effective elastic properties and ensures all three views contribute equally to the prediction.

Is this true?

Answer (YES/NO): YES